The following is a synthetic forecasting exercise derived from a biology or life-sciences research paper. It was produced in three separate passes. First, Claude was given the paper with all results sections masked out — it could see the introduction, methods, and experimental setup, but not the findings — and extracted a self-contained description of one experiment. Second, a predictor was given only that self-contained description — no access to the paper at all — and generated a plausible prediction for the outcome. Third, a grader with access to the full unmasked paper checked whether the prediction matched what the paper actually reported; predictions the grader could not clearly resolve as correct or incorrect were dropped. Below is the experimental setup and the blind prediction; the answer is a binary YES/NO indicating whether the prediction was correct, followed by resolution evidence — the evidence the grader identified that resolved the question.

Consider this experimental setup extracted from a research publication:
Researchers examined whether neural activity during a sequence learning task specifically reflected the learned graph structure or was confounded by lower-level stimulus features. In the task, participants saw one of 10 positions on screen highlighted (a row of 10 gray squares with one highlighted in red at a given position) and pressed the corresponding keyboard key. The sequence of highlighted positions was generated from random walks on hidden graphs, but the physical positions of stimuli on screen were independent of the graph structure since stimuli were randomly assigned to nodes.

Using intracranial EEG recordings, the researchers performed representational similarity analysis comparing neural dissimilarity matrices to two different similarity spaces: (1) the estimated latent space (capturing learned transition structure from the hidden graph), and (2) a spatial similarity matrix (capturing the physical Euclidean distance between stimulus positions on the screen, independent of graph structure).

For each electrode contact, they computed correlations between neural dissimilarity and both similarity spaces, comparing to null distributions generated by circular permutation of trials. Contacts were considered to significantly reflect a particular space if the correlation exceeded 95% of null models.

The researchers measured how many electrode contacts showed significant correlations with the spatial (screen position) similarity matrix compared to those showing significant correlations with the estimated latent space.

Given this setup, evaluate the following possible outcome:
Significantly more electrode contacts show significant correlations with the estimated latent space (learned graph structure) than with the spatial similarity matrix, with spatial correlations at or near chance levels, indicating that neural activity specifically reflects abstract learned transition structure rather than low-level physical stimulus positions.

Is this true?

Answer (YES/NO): NO